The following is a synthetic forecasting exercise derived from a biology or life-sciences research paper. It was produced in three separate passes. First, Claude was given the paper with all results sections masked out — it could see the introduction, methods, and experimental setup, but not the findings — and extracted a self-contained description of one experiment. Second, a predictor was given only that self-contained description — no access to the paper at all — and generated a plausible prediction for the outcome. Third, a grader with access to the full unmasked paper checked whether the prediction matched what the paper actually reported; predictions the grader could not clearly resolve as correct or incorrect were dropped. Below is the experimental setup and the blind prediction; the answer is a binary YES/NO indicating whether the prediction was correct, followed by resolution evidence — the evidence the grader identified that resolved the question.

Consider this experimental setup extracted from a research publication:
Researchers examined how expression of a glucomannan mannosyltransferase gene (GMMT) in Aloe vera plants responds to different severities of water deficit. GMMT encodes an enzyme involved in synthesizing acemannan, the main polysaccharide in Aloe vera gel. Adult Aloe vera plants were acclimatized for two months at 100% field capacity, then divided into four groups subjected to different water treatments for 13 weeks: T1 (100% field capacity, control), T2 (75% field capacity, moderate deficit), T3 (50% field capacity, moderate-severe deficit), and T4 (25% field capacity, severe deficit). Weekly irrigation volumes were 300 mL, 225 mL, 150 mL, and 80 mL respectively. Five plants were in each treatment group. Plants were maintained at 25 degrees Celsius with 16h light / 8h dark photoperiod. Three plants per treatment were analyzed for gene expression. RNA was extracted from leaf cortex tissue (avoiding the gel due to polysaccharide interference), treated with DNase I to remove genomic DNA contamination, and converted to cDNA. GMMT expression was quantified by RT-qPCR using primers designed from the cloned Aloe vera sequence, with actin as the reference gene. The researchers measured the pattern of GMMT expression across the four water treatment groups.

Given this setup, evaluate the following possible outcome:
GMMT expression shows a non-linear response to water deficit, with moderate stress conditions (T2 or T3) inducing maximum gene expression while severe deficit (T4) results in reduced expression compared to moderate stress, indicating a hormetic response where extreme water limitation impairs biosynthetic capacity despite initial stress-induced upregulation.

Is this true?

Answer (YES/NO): YES